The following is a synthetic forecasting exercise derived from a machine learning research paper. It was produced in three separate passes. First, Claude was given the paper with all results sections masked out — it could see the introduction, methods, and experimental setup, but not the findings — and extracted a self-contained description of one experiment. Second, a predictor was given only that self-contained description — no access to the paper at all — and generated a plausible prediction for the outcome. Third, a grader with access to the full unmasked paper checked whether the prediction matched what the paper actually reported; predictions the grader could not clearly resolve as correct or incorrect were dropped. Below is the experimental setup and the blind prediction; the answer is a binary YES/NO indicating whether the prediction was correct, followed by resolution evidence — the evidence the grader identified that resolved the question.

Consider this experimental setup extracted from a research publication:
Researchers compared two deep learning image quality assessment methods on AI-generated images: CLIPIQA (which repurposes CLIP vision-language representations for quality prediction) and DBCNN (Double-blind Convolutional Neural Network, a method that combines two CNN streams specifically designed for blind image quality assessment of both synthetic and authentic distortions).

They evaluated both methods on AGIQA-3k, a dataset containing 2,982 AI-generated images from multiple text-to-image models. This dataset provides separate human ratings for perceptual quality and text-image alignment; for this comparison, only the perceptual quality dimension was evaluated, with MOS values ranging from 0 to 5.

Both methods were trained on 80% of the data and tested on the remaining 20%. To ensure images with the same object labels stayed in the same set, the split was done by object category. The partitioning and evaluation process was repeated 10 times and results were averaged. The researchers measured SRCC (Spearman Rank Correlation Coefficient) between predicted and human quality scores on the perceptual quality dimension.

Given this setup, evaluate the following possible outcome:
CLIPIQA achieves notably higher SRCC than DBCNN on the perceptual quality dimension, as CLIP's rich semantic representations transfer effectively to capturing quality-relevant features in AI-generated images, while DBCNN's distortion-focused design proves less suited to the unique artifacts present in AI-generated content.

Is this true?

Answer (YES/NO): YES